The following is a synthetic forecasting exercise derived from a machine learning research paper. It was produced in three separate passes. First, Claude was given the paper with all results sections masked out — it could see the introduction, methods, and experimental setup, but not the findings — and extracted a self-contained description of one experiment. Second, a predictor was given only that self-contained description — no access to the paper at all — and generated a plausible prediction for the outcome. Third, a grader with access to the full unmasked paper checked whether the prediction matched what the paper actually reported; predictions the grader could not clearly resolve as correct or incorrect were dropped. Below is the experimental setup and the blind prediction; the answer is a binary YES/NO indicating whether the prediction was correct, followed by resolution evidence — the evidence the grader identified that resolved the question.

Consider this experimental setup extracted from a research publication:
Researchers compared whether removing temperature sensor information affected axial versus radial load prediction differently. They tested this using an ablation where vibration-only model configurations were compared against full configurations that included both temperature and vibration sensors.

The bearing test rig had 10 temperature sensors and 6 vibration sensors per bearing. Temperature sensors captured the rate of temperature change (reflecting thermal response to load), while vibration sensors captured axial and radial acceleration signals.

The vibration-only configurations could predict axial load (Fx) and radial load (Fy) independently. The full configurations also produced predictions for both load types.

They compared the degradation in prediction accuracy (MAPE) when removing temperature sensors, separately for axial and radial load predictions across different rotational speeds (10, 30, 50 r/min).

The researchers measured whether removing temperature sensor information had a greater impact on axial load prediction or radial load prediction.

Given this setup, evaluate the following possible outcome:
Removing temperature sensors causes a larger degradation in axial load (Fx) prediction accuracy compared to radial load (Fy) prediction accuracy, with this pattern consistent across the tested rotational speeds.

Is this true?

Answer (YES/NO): NO